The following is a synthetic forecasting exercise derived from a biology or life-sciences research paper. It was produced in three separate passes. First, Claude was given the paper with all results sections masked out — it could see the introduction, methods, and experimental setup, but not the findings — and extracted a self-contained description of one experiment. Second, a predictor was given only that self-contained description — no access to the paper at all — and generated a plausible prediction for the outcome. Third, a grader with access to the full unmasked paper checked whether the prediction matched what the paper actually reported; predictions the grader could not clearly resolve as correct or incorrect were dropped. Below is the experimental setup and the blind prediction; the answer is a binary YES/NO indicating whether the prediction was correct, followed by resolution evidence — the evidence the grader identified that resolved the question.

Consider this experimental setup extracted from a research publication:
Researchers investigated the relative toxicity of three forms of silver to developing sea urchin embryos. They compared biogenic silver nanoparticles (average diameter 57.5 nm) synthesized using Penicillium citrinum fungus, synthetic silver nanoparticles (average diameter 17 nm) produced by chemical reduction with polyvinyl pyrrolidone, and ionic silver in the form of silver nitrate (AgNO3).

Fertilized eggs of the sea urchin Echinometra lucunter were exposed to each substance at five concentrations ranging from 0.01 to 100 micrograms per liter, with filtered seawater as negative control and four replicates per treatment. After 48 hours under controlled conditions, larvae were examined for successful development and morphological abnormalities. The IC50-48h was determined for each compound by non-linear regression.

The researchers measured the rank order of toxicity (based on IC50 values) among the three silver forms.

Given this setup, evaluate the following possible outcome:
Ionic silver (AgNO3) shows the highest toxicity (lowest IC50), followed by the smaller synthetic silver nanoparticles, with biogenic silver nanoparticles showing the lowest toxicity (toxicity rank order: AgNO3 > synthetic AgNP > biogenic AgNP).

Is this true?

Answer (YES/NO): NO